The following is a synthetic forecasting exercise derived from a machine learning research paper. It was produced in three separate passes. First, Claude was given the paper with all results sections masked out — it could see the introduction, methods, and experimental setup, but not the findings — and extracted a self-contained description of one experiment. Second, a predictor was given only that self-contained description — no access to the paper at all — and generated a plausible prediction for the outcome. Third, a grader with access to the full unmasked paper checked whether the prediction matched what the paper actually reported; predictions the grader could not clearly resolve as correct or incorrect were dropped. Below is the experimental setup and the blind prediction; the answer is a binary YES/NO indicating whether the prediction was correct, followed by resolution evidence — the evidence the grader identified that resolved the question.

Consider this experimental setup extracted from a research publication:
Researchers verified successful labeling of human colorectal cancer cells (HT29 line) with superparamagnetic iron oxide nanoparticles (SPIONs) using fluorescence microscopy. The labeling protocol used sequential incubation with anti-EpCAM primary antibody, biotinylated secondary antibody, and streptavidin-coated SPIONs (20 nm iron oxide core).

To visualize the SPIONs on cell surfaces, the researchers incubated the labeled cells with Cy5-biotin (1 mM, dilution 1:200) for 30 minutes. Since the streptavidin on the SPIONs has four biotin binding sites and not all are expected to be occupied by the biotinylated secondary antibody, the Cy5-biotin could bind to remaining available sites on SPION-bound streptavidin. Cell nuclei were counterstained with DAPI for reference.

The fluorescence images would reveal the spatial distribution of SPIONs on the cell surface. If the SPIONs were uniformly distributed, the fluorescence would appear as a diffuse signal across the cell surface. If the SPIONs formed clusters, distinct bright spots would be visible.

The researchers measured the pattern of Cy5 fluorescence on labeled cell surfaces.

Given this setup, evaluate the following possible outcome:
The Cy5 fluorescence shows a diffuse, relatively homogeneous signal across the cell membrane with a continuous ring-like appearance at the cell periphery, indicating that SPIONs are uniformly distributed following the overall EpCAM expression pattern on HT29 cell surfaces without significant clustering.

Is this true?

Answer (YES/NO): NO